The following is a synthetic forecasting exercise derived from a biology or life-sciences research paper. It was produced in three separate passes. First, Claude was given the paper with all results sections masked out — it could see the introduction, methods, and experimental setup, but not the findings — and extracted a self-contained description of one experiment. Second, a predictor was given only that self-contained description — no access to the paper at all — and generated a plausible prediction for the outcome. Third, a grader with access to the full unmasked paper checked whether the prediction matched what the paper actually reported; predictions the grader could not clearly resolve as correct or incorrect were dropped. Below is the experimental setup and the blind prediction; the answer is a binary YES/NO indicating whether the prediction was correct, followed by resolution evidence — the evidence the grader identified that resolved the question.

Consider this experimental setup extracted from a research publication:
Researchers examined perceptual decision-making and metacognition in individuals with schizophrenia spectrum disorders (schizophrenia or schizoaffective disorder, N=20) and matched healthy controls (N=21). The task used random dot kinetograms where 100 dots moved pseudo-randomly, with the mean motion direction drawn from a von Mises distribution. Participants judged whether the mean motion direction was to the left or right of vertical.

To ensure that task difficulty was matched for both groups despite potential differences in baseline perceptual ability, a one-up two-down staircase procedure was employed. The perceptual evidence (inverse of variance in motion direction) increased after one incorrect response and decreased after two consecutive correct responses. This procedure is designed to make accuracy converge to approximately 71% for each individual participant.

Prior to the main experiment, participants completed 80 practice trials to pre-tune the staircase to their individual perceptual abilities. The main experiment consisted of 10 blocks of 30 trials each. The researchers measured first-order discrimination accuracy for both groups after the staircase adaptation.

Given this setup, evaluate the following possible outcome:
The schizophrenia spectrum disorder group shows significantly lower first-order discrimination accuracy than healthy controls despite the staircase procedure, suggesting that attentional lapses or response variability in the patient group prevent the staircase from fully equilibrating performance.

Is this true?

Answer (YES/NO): NO